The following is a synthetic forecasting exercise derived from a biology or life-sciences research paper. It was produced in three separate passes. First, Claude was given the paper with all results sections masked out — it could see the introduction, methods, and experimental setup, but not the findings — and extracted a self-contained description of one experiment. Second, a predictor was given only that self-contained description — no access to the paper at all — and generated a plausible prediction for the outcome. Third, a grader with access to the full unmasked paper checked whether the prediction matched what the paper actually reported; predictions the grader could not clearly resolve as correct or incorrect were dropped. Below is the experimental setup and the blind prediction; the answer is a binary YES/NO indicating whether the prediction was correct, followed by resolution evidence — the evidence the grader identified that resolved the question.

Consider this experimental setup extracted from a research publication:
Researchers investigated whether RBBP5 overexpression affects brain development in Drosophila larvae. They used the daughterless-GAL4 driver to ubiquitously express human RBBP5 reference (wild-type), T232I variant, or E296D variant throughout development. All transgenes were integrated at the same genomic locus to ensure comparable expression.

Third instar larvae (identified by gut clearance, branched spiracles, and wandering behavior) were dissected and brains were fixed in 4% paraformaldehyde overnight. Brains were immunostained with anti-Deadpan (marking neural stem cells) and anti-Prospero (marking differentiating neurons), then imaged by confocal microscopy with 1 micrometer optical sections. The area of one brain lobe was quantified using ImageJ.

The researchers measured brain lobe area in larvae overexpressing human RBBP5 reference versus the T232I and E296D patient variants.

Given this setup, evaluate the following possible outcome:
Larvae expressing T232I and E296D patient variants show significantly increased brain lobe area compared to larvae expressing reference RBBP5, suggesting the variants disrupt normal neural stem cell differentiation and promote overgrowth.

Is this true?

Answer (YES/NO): NO